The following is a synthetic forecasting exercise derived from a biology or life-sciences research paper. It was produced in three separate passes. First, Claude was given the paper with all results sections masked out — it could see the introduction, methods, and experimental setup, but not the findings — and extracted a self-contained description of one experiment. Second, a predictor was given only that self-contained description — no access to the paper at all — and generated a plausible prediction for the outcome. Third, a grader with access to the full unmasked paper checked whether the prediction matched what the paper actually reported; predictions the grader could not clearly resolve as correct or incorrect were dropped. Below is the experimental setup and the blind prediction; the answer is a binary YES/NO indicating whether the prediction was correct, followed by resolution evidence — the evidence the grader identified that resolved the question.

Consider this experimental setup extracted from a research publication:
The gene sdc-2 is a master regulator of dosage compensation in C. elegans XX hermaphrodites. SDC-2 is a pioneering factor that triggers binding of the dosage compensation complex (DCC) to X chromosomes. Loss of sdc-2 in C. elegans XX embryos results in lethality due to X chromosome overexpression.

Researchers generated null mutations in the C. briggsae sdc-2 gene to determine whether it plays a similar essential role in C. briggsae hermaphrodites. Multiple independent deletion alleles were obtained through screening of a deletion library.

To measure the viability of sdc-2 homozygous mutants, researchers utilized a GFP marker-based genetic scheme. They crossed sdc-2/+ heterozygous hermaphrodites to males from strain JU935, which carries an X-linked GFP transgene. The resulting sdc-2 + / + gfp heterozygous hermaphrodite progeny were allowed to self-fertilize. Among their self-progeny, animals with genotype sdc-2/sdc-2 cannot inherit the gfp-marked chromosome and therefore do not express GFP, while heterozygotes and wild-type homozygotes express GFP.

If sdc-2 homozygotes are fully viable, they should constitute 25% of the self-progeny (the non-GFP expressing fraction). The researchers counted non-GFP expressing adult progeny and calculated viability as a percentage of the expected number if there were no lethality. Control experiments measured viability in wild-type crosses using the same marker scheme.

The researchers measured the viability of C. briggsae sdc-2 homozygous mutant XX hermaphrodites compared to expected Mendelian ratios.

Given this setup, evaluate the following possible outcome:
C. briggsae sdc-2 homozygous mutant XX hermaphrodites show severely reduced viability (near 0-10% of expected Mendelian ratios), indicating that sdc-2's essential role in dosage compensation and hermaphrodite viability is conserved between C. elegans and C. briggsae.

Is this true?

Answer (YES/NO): YES